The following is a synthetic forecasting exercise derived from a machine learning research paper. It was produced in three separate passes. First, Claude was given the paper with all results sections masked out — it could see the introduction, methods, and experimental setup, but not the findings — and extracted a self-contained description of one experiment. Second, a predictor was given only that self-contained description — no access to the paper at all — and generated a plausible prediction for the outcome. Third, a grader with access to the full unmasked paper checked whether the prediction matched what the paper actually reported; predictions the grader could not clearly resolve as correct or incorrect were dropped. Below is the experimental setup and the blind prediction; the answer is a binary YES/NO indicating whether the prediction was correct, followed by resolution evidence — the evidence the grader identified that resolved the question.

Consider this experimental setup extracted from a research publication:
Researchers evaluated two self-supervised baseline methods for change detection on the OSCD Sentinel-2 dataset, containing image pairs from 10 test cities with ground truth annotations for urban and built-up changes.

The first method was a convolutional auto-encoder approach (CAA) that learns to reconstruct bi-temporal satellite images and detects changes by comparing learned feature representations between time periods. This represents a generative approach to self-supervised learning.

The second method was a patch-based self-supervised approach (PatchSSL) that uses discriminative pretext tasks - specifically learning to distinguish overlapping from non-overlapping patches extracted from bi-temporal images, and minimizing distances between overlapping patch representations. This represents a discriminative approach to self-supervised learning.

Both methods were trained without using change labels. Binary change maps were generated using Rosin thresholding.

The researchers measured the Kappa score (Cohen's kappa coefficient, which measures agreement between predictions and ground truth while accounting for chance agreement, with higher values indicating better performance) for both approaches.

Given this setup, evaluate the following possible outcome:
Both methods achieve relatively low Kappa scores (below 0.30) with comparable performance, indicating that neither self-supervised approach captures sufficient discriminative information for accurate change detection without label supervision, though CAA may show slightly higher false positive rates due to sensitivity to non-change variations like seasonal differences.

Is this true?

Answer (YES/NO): NO